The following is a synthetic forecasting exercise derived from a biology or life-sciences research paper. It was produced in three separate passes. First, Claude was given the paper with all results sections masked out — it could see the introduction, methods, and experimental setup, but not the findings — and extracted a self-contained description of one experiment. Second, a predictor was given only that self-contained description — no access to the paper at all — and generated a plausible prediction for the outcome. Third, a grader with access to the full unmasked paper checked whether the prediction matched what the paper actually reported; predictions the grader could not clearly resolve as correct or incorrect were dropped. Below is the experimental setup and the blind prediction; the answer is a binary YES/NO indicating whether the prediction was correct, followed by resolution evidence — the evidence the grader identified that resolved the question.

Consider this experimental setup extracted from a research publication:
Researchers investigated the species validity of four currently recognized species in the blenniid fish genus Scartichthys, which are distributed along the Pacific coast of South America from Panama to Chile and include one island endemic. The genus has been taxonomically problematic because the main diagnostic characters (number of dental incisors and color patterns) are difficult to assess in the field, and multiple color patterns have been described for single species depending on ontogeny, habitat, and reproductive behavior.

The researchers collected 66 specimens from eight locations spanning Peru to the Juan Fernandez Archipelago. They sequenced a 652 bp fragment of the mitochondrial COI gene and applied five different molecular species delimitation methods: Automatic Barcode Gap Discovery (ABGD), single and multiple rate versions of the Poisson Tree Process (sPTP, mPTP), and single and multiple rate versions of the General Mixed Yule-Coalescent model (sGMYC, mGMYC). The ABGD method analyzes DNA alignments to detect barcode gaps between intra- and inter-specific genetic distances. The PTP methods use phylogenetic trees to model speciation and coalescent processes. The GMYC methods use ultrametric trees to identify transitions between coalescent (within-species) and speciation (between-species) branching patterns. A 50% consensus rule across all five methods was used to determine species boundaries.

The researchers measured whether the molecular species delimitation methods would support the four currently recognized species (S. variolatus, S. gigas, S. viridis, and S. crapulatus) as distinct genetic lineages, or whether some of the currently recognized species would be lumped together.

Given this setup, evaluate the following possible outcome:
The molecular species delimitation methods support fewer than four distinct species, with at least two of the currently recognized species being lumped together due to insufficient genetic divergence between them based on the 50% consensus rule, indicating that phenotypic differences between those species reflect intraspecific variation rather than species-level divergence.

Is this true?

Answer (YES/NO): YES